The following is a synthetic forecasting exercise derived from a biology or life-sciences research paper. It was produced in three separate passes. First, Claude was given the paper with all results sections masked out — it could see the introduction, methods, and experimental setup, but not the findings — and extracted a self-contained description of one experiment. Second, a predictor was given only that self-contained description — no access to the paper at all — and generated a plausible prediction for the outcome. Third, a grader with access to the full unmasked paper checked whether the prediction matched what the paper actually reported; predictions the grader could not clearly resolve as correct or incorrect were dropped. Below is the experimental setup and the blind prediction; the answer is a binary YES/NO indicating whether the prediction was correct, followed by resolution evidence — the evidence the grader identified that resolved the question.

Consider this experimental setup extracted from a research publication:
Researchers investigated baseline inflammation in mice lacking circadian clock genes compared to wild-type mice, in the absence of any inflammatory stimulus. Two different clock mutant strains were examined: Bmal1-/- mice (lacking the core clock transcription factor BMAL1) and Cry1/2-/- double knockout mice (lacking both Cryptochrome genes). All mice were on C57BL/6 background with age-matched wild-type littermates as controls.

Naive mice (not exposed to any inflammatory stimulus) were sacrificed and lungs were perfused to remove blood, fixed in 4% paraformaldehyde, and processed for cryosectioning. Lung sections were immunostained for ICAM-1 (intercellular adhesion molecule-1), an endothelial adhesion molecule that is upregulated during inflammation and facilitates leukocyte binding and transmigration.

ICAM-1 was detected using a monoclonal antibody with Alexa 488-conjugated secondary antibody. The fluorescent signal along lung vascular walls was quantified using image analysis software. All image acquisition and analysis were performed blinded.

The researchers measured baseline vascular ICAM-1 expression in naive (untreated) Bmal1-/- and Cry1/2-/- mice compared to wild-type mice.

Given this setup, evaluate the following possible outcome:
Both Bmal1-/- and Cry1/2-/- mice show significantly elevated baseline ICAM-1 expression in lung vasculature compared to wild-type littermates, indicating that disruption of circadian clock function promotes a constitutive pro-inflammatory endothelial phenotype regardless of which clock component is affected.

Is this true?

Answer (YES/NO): YES